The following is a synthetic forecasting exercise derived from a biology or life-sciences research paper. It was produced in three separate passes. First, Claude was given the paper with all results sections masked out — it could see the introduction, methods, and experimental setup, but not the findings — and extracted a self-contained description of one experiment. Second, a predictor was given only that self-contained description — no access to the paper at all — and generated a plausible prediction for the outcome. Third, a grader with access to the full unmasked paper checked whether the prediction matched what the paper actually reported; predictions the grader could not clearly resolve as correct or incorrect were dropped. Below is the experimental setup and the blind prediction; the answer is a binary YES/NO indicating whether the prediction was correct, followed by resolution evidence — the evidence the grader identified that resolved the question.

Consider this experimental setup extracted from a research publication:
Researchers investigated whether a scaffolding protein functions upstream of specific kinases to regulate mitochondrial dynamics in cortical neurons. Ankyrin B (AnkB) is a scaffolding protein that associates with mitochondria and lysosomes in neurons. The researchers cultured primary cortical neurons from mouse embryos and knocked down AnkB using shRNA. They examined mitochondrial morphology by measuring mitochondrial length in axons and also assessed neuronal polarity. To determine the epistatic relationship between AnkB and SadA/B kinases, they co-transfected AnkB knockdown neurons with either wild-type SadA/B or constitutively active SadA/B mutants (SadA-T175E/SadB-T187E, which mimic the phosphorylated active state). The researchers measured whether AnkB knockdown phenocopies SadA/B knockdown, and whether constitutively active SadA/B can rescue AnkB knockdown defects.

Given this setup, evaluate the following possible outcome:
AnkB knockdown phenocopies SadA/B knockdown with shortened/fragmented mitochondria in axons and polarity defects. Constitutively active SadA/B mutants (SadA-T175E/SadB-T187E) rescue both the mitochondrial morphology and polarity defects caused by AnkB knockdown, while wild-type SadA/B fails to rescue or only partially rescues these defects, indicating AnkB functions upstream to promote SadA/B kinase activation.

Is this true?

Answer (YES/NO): NO